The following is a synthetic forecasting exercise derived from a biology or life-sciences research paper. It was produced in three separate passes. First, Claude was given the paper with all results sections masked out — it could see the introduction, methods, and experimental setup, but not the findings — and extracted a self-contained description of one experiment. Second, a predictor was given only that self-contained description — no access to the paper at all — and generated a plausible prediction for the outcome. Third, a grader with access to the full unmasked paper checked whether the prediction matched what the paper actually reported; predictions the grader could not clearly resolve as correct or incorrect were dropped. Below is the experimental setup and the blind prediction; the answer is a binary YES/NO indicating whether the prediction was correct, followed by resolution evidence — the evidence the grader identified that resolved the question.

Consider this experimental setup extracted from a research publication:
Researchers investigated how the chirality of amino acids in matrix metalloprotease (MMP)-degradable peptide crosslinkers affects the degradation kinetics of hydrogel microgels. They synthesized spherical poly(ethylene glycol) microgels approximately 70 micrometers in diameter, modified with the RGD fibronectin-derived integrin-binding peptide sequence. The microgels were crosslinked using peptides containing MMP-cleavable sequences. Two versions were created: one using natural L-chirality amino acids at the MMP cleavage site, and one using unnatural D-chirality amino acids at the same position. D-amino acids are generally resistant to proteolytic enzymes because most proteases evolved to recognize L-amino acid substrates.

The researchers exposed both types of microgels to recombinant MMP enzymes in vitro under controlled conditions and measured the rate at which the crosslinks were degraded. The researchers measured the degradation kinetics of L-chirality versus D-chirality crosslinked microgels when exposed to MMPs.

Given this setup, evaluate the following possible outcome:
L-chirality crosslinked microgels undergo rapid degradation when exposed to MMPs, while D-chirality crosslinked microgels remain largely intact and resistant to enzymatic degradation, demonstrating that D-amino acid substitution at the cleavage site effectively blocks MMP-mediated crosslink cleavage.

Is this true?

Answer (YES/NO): NO